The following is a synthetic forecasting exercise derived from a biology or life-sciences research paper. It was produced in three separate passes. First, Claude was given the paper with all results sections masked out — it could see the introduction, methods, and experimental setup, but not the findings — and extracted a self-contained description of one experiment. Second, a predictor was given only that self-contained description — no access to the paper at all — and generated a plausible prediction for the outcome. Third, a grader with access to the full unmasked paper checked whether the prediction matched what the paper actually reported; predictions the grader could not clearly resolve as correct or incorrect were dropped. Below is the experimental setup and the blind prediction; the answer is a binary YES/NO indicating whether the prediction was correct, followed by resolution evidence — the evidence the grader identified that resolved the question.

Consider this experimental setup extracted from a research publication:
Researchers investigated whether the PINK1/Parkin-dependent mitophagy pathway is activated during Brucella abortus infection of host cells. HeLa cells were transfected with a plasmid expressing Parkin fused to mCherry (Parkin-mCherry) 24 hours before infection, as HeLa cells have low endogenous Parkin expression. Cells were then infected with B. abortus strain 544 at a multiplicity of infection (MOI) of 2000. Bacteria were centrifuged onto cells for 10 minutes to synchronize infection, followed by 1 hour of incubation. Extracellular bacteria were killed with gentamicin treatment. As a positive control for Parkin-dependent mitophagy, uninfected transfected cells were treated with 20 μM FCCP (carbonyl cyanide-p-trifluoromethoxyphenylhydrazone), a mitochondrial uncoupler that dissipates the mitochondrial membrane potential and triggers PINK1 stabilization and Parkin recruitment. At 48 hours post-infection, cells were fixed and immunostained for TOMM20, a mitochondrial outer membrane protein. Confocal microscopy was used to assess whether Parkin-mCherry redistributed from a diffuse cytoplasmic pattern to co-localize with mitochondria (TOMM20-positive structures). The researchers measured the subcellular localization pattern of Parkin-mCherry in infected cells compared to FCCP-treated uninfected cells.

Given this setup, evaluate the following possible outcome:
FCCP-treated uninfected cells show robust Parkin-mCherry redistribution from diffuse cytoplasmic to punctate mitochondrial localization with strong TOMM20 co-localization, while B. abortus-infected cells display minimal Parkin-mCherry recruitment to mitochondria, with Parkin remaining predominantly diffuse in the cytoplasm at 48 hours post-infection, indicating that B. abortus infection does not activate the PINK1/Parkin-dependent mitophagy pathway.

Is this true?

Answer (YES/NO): YES